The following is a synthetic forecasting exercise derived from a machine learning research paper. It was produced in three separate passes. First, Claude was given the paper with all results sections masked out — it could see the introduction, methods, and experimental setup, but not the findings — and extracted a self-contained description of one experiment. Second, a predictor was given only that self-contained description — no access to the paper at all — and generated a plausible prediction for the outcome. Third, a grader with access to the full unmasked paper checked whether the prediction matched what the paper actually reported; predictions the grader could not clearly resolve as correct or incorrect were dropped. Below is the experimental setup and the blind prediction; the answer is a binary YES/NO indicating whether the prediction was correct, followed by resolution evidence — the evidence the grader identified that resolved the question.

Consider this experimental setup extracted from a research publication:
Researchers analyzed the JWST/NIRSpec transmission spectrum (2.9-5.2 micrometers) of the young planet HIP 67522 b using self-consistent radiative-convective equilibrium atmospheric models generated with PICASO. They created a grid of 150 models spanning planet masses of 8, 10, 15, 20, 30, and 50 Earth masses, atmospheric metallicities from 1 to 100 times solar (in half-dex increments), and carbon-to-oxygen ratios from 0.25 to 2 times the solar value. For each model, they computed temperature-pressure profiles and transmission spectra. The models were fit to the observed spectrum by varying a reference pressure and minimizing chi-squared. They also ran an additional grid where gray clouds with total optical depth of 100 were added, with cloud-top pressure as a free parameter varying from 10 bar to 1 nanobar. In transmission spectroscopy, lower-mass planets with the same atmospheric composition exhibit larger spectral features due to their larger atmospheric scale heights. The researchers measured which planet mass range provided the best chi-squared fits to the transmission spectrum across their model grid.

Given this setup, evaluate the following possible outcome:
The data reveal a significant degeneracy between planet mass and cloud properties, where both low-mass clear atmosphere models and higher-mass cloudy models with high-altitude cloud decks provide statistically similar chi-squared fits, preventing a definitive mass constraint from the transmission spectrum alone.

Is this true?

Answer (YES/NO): NO